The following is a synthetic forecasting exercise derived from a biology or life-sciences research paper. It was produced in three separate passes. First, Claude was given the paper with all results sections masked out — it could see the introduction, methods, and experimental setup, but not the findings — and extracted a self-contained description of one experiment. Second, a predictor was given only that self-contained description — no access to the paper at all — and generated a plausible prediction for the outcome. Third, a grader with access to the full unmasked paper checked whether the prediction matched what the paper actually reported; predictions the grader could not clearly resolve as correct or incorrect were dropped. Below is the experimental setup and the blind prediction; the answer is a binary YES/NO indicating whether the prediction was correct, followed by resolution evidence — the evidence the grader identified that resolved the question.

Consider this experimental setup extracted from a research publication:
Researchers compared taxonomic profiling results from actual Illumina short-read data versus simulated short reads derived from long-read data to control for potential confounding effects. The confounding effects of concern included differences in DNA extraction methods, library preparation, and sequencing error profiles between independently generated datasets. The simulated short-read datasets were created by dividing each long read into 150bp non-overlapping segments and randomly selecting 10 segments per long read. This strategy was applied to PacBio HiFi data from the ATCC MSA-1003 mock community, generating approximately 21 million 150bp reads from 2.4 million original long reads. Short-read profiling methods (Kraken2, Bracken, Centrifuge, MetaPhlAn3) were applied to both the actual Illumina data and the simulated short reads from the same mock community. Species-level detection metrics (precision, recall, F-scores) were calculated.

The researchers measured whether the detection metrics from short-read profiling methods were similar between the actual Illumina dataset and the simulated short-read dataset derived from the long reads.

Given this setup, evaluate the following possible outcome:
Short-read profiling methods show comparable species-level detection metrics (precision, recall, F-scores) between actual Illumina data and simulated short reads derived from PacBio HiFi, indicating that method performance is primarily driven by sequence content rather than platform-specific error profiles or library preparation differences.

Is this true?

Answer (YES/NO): YES